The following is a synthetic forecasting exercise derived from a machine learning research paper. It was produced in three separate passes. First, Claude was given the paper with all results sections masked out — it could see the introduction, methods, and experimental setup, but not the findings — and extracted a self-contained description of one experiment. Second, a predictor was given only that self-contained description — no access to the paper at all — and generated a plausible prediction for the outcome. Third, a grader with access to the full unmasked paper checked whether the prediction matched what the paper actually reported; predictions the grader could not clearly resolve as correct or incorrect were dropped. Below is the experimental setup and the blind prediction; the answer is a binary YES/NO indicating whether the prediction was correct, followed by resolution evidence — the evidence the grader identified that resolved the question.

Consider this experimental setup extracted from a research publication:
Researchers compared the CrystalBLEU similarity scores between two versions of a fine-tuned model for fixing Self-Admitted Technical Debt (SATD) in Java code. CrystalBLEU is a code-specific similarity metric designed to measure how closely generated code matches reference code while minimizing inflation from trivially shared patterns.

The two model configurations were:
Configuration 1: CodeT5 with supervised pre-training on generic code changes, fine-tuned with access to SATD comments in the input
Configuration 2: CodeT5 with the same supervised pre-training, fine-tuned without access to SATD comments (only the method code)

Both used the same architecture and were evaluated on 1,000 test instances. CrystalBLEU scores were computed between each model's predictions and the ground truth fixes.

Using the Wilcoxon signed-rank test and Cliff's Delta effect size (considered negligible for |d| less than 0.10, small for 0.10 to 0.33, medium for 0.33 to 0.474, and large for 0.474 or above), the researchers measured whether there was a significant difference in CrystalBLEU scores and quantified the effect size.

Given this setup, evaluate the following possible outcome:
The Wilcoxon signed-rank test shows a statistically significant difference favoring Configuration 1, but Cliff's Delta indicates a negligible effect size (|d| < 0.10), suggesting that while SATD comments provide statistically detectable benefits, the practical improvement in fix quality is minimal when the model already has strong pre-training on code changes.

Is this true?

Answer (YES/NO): YES